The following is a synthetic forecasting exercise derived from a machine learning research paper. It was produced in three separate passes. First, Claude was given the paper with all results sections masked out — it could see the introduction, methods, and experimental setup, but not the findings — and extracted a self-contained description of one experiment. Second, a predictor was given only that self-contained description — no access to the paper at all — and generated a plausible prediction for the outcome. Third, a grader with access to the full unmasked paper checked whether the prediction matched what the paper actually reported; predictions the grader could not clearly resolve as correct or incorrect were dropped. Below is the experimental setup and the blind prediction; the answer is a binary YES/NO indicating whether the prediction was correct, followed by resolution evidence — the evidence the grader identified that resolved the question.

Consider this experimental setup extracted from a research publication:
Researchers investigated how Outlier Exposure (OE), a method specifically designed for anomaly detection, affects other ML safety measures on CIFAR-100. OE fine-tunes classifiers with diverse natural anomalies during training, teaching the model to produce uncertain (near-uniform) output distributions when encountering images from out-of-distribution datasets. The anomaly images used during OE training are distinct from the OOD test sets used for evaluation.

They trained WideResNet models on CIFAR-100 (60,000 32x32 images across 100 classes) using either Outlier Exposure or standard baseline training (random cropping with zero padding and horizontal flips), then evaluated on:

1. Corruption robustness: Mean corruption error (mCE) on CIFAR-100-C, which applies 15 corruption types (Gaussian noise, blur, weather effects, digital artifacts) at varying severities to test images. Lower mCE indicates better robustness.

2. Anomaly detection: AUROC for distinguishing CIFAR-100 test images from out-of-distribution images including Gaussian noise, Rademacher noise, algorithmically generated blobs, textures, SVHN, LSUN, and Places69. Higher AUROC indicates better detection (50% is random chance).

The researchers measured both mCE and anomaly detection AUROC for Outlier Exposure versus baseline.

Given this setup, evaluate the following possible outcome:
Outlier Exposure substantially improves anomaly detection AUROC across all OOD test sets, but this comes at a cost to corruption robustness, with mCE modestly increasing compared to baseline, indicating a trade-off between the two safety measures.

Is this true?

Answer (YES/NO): NO